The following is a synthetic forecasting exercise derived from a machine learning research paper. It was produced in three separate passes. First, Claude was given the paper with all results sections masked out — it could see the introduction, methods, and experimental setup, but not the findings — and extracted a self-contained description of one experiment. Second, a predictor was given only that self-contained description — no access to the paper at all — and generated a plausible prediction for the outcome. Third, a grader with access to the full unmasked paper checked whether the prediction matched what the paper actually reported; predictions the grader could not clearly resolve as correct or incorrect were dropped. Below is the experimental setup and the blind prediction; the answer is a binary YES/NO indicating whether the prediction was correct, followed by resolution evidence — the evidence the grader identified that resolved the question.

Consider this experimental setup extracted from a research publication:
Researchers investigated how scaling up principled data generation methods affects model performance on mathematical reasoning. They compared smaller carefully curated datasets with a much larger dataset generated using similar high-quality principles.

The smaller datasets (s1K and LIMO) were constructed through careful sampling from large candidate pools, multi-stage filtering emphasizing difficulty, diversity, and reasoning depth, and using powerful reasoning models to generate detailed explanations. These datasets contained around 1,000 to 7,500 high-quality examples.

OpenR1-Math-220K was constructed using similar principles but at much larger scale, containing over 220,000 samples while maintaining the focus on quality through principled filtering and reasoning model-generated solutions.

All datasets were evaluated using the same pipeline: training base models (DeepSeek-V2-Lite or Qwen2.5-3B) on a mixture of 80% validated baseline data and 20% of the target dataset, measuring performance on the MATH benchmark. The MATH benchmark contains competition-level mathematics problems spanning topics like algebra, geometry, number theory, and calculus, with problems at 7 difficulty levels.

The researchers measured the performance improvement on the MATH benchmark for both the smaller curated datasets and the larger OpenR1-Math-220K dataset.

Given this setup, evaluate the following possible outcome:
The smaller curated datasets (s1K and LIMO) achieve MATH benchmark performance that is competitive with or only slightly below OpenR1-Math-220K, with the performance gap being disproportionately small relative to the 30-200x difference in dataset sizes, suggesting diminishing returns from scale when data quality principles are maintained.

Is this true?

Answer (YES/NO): NO